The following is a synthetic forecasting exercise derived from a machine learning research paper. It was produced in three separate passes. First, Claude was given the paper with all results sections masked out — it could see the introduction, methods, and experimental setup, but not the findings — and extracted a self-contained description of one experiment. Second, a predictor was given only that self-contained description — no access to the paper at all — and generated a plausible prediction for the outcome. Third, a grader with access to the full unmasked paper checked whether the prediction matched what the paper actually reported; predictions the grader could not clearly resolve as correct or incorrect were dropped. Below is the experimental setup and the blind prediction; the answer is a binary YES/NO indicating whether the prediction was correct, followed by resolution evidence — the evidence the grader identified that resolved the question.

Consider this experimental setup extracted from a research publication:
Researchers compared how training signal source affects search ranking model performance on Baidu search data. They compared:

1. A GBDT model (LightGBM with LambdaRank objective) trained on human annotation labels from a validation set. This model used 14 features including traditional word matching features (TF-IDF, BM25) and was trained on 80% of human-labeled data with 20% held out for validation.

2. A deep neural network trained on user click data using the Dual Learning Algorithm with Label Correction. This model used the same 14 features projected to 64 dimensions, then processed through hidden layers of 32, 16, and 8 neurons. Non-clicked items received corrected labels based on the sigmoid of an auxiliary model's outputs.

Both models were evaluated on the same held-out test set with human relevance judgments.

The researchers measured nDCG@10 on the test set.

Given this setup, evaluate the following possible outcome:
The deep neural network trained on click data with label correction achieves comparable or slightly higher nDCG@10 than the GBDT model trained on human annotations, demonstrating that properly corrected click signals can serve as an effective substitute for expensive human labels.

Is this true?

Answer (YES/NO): YES